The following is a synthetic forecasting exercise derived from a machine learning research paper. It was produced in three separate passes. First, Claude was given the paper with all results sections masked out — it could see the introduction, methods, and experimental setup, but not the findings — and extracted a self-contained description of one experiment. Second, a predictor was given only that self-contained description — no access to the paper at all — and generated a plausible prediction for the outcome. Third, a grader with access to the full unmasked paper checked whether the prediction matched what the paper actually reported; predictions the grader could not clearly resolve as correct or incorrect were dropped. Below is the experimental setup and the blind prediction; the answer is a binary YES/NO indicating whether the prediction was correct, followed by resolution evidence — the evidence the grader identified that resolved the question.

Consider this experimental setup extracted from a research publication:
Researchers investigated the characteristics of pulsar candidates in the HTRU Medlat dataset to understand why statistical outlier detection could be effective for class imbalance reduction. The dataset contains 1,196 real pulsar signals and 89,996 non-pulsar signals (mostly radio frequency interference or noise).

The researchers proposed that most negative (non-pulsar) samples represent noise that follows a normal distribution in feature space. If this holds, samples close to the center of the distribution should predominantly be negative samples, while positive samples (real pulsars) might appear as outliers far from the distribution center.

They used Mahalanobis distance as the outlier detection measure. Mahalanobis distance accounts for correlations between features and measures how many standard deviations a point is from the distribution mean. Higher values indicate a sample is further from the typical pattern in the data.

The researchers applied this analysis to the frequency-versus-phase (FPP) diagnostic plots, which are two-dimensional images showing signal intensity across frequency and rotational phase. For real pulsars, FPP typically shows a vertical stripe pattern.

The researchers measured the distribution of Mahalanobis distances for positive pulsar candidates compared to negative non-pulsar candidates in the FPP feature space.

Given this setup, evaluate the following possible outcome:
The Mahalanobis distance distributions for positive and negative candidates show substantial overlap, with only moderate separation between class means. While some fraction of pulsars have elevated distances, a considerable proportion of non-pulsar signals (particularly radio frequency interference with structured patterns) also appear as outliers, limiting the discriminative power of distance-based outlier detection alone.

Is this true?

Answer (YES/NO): NO